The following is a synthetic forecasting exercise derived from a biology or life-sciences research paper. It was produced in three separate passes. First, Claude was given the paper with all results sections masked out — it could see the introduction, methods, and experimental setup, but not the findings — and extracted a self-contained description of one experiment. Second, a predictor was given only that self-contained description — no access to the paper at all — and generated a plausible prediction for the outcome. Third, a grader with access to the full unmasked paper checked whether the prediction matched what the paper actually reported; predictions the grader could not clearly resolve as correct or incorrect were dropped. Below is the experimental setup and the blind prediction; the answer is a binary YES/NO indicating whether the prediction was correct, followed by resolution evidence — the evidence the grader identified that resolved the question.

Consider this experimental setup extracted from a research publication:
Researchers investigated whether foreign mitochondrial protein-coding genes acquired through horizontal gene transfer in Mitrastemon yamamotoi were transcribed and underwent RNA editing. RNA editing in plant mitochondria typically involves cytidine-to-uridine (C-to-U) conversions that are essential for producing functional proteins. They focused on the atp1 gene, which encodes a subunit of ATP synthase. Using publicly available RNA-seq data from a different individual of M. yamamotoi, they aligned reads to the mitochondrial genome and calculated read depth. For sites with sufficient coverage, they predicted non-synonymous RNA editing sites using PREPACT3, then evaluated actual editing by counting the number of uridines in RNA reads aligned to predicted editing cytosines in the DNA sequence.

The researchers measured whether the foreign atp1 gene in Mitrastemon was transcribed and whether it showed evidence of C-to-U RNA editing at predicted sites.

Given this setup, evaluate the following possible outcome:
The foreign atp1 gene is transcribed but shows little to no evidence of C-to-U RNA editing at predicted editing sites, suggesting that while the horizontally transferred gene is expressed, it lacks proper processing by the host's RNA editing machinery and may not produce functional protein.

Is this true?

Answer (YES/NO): NO